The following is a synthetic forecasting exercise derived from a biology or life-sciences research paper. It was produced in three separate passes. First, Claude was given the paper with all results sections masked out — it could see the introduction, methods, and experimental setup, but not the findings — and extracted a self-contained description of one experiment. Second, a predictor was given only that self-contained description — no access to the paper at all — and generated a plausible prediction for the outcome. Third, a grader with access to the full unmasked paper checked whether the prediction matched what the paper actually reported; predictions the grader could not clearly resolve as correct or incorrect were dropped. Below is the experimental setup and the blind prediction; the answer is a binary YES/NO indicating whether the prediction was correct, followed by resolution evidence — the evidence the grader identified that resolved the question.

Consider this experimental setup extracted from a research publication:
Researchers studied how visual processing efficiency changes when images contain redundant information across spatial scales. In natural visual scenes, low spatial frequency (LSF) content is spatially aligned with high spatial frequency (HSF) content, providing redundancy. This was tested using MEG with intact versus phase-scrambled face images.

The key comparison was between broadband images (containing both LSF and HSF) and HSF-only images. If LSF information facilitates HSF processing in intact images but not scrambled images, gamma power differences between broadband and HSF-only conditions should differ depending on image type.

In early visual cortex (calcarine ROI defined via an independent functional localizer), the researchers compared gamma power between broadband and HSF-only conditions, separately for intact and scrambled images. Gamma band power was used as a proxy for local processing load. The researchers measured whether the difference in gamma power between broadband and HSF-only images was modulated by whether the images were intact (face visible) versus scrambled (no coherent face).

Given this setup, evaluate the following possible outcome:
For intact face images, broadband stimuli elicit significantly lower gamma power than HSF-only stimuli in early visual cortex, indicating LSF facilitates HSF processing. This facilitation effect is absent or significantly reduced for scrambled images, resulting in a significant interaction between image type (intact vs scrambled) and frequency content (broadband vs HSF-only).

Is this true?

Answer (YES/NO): YES